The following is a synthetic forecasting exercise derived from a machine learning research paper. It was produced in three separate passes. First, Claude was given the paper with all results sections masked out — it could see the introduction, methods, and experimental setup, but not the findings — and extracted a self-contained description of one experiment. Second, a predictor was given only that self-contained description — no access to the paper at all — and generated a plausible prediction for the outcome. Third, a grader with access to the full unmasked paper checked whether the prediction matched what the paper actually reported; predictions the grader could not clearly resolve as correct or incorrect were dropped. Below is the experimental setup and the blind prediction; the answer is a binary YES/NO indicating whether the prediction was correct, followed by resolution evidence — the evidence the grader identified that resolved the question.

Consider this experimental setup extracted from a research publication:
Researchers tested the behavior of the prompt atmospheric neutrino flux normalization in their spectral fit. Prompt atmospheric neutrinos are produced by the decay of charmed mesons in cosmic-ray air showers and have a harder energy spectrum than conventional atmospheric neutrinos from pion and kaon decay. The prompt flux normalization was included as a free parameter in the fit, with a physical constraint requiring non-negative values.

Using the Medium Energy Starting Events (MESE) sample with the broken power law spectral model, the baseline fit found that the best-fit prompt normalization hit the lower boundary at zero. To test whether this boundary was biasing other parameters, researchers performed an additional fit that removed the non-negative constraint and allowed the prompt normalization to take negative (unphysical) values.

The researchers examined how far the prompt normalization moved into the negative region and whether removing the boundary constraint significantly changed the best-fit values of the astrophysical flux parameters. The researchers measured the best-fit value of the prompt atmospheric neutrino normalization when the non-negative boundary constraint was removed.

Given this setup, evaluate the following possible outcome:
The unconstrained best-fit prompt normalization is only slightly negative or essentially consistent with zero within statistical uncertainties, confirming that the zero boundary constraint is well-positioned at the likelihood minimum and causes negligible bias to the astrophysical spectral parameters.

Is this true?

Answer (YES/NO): YES